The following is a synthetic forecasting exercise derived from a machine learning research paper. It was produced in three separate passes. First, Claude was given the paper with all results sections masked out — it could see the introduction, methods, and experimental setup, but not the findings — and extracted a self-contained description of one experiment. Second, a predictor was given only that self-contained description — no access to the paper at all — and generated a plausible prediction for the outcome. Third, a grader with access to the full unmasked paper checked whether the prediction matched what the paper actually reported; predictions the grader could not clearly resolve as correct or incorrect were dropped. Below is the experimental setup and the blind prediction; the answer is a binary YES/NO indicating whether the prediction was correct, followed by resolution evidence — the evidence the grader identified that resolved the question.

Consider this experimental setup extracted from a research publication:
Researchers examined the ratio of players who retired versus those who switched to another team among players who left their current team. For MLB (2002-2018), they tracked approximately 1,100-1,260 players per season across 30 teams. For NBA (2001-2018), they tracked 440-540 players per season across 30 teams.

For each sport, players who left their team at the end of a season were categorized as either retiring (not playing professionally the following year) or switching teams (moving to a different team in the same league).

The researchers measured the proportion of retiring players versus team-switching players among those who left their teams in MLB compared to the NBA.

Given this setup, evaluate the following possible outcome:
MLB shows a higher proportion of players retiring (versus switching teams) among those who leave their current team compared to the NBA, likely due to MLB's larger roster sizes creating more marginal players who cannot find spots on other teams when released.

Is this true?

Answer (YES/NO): YES